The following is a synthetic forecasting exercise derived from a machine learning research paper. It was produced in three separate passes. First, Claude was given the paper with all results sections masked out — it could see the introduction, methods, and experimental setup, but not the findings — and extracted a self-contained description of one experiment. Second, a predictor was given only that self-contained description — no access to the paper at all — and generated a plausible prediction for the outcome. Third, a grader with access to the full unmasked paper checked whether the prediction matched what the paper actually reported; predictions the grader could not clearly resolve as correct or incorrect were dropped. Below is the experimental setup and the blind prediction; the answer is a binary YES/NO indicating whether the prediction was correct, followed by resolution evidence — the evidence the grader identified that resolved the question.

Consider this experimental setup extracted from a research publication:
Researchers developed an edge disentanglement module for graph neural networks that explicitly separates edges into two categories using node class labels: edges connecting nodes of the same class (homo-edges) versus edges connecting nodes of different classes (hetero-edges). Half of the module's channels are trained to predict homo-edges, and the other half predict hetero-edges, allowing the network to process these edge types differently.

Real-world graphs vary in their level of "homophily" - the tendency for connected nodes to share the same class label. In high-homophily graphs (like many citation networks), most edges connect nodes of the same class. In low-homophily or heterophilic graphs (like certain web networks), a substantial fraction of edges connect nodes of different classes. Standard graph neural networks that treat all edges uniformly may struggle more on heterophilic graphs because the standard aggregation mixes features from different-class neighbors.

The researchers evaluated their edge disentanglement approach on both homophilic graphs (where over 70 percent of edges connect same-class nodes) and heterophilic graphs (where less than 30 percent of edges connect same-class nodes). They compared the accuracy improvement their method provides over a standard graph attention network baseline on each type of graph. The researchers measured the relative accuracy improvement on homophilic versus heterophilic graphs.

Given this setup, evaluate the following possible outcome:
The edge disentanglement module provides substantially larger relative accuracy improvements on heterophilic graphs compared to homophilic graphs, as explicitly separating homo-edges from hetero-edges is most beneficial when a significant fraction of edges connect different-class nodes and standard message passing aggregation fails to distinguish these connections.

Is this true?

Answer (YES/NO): NO